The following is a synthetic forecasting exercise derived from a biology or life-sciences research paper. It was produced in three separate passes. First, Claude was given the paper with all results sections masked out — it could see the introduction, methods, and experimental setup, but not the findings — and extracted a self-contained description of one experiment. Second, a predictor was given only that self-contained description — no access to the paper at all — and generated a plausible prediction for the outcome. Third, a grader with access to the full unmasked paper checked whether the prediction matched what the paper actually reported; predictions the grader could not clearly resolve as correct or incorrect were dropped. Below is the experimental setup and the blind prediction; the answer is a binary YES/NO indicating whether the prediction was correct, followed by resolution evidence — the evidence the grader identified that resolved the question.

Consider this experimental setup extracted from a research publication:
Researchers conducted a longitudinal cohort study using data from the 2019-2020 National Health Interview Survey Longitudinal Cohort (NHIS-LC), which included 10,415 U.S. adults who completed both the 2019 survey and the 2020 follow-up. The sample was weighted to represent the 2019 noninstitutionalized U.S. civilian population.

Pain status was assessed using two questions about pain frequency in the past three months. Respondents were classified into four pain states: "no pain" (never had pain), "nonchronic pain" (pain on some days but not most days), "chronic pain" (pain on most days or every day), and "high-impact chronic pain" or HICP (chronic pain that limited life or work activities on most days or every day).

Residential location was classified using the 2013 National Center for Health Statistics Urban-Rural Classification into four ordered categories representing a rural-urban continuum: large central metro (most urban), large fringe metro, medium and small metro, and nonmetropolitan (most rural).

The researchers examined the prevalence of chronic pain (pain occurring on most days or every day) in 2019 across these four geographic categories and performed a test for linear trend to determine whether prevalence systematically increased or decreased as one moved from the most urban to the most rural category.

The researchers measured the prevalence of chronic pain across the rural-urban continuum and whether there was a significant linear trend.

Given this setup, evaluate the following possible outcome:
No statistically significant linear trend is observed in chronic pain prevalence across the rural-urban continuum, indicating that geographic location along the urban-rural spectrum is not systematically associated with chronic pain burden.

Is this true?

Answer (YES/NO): NO